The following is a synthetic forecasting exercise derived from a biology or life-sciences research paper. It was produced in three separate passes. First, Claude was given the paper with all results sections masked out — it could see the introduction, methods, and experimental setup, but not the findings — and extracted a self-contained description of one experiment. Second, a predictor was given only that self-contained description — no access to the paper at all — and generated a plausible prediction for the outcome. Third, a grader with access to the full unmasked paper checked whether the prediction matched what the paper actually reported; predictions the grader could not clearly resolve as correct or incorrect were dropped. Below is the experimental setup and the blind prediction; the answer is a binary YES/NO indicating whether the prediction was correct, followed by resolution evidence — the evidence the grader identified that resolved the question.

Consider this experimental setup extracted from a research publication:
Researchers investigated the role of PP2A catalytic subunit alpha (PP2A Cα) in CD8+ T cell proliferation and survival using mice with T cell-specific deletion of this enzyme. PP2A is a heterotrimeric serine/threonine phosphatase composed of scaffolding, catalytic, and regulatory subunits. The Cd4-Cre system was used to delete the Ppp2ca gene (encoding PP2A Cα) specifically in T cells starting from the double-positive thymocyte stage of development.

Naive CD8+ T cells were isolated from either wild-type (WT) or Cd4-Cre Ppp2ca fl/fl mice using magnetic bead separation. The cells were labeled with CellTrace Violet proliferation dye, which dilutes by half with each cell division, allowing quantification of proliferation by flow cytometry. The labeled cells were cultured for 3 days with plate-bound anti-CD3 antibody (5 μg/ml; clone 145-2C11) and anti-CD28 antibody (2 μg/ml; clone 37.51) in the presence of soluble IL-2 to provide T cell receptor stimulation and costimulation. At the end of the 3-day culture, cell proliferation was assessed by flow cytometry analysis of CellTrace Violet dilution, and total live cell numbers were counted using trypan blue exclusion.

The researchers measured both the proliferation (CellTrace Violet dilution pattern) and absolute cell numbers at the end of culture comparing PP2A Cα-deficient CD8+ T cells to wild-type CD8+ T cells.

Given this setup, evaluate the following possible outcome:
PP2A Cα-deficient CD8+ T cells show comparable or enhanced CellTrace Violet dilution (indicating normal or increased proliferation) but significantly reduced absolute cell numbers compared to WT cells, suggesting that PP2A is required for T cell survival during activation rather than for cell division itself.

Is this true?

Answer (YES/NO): YES